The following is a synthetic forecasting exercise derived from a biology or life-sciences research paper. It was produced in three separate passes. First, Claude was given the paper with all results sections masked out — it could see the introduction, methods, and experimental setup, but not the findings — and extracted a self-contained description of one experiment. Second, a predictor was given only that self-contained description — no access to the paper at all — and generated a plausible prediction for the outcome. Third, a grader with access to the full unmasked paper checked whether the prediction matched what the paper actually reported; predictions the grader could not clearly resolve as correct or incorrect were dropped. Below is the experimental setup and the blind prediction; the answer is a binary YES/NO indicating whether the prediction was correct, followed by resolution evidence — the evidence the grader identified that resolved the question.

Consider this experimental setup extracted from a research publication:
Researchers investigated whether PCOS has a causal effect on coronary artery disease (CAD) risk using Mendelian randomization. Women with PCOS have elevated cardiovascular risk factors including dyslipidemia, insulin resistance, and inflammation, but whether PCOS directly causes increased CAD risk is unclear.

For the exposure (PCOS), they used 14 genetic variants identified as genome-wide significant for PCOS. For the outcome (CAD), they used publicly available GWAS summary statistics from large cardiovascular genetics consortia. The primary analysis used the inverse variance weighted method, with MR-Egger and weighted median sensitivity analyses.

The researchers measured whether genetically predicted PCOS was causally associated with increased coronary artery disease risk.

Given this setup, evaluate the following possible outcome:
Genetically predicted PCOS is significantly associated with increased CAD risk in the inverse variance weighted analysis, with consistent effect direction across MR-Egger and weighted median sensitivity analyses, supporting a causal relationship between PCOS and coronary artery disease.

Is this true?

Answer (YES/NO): NO